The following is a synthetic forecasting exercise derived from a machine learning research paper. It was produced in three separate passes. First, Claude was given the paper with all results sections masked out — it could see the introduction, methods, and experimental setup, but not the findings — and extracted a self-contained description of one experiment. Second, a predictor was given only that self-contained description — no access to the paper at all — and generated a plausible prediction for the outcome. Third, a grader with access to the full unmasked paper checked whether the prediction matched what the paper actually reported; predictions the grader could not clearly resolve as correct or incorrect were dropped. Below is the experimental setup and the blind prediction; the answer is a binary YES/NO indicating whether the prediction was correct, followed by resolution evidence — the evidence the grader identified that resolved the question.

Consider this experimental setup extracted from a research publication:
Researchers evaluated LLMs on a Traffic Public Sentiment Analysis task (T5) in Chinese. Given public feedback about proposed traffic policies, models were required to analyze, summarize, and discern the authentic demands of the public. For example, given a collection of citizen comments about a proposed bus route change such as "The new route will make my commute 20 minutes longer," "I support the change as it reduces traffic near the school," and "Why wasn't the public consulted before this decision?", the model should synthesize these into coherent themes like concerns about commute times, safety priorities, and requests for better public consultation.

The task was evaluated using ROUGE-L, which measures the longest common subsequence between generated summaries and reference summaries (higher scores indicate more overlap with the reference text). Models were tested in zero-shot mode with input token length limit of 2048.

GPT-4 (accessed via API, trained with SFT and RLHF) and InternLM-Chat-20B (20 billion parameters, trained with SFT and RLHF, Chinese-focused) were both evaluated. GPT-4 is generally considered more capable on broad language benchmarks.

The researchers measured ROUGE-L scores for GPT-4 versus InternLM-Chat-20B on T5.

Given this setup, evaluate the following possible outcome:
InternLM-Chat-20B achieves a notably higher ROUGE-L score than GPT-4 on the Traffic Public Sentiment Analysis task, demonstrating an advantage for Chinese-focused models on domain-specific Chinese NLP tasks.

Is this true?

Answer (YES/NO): YES